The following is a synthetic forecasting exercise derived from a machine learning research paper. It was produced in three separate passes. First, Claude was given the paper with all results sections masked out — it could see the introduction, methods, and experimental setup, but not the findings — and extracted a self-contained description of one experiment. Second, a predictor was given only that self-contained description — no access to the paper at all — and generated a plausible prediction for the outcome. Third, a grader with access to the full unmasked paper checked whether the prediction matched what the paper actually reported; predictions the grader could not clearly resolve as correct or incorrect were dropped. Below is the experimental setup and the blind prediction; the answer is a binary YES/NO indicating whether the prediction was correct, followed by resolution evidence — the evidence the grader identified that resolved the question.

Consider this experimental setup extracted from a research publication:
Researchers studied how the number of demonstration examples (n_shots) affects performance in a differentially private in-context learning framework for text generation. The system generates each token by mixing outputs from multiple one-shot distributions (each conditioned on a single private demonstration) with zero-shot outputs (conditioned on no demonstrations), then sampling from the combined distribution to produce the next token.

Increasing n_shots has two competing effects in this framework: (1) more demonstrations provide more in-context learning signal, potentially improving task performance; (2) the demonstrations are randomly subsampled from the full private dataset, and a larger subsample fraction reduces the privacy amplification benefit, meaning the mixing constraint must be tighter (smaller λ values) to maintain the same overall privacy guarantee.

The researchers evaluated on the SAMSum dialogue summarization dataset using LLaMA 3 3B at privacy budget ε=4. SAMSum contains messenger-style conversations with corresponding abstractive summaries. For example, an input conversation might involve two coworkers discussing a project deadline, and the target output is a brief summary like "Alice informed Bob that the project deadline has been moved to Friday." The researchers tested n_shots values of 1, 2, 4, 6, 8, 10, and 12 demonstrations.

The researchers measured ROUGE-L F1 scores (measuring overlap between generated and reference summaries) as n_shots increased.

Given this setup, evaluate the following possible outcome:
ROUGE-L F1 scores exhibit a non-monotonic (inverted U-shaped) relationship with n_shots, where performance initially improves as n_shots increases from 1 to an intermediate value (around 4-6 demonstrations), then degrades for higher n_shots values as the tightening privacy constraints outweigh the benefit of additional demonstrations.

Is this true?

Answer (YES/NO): NO